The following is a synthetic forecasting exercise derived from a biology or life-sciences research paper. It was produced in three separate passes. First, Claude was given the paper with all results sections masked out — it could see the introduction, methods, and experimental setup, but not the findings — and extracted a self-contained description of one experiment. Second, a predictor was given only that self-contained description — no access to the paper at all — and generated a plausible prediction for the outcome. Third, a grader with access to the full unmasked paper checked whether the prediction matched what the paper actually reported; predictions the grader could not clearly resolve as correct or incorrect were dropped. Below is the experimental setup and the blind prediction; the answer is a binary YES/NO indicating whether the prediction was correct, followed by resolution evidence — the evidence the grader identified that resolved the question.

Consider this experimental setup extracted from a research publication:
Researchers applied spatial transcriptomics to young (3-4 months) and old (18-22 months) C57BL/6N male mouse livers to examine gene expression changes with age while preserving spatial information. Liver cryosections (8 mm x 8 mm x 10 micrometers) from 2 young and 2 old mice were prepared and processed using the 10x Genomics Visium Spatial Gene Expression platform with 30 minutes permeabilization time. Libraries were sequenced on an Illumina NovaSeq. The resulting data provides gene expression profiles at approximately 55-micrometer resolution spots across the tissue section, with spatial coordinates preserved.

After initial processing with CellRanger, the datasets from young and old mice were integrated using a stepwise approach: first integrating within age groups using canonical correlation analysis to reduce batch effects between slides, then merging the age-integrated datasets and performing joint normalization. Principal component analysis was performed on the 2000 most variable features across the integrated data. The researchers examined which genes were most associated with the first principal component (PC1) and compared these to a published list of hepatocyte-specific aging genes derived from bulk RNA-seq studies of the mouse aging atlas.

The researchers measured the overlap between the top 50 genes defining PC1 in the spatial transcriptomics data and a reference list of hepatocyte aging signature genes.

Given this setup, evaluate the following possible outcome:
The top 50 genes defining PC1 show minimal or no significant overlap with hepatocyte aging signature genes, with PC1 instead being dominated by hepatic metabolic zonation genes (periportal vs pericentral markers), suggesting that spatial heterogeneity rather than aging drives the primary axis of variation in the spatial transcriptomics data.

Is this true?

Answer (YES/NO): NO